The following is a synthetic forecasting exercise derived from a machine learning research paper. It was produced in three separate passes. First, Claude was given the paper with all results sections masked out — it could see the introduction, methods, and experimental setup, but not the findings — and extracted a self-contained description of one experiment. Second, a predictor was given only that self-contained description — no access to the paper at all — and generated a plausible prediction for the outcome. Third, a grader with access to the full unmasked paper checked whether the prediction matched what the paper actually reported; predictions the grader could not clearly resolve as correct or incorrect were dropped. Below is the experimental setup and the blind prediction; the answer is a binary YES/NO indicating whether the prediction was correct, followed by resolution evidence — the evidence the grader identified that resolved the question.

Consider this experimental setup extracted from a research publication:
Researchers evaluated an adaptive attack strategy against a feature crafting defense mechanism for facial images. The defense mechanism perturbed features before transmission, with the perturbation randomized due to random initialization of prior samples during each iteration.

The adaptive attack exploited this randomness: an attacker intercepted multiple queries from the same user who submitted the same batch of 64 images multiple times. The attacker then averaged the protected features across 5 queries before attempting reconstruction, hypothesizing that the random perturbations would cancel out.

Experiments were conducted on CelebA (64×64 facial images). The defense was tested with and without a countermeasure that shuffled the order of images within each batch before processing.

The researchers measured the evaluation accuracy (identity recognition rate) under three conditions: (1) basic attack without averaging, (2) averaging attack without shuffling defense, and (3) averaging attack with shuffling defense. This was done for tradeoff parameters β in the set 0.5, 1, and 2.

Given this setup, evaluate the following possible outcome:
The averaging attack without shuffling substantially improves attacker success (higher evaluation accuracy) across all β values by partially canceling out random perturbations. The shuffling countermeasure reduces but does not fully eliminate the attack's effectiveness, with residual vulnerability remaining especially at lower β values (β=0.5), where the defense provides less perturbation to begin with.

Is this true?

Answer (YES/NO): NO